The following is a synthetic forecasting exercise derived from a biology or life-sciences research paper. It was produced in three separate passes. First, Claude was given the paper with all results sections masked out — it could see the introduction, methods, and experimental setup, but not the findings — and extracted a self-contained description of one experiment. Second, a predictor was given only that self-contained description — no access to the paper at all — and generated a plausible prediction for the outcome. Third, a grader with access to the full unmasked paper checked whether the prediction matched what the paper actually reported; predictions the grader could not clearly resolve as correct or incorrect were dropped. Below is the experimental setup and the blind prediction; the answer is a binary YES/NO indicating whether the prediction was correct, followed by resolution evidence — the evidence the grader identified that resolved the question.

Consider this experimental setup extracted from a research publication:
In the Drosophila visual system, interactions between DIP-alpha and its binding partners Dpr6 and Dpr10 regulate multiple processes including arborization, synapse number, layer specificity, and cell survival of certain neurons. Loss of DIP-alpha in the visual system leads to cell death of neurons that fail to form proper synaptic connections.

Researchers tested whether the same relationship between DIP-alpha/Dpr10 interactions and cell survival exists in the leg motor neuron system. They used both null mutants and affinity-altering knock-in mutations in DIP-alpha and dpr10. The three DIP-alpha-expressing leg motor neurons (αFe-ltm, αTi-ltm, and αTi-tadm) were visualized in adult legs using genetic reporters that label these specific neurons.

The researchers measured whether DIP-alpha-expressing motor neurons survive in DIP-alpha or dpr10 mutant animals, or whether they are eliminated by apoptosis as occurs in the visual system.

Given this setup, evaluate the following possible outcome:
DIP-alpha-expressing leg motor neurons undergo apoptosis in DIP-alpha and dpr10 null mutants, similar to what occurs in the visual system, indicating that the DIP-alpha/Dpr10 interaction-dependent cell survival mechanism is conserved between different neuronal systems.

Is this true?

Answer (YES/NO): NO